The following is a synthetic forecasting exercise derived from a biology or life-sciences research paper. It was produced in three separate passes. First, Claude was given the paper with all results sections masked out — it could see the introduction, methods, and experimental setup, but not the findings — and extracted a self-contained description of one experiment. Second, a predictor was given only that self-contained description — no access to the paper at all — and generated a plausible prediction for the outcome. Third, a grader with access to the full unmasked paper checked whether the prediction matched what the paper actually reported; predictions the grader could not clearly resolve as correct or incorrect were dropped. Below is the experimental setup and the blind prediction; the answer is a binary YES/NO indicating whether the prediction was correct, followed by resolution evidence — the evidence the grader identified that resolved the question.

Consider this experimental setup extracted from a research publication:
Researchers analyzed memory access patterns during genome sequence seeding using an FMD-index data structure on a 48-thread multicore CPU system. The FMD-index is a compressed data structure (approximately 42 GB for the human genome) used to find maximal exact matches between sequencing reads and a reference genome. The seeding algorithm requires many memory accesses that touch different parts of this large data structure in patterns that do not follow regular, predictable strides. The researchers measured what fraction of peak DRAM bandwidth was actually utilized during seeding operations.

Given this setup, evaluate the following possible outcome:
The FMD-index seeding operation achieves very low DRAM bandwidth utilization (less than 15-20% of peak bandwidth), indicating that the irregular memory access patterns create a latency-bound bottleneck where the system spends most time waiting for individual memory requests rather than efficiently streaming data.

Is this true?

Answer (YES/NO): YES